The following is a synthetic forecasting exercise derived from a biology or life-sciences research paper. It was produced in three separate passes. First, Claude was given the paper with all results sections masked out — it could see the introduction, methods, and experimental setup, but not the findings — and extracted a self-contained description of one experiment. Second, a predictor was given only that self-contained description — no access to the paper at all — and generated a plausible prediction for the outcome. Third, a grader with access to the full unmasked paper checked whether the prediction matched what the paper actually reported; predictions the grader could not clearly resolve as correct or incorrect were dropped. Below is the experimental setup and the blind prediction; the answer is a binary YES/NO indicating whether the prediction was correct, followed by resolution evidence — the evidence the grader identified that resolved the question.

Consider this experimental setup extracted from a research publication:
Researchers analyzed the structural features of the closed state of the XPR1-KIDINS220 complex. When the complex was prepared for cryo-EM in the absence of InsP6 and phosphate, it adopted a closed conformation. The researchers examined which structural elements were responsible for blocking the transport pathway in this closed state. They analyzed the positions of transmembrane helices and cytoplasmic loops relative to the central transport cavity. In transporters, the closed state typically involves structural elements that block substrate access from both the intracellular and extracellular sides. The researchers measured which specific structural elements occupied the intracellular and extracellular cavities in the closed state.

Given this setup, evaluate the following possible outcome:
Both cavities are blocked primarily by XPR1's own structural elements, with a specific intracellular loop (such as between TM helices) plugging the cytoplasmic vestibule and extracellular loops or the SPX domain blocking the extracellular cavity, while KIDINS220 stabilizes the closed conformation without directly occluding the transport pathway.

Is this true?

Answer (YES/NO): NO